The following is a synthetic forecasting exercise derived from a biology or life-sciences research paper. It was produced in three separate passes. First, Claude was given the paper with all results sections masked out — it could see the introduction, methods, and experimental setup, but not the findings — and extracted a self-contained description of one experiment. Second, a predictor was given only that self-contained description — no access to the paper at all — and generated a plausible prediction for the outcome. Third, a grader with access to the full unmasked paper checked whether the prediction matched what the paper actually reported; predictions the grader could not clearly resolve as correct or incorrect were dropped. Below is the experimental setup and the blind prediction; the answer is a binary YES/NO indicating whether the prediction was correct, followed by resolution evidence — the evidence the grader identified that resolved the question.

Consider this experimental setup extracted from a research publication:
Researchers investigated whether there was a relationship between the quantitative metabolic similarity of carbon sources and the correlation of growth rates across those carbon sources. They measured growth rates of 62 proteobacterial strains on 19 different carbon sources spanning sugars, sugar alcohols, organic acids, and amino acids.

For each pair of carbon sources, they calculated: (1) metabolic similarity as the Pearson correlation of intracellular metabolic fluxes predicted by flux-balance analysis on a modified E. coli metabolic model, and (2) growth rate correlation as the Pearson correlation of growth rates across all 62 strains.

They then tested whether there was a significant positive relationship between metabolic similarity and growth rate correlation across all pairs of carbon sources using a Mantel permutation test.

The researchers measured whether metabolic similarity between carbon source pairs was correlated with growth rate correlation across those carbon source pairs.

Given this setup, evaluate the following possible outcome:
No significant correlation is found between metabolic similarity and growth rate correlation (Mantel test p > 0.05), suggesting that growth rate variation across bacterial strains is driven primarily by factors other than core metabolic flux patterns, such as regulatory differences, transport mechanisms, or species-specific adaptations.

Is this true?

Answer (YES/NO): NO